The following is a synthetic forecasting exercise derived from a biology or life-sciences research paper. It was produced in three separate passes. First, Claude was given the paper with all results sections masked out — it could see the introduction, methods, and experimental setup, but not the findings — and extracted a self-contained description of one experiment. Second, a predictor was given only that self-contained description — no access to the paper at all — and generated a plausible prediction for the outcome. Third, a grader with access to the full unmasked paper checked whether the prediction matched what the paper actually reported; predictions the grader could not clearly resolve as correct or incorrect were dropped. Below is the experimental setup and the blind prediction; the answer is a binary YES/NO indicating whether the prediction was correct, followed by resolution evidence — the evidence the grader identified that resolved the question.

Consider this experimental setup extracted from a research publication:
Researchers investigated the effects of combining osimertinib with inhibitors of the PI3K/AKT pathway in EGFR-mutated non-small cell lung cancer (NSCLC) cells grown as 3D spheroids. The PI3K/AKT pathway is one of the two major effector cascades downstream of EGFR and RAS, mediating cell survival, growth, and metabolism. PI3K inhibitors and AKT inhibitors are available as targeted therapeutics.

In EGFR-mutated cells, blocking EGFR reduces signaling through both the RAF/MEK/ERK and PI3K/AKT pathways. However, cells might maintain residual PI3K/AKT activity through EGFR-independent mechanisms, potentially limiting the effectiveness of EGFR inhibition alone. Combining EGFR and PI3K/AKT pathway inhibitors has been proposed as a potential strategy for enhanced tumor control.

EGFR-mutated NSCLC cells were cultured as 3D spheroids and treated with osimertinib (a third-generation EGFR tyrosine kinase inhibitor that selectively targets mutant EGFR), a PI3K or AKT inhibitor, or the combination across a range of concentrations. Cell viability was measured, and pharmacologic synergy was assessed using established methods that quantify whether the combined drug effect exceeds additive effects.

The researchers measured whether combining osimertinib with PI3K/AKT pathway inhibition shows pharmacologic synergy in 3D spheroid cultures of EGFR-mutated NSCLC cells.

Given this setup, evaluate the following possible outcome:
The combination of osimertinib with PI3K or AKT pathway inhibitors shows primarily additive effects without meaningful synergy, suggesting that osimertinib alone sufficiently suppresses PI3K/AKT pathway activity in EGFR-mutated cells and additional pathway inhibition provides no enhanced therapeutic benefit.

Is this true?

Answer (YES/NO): YES